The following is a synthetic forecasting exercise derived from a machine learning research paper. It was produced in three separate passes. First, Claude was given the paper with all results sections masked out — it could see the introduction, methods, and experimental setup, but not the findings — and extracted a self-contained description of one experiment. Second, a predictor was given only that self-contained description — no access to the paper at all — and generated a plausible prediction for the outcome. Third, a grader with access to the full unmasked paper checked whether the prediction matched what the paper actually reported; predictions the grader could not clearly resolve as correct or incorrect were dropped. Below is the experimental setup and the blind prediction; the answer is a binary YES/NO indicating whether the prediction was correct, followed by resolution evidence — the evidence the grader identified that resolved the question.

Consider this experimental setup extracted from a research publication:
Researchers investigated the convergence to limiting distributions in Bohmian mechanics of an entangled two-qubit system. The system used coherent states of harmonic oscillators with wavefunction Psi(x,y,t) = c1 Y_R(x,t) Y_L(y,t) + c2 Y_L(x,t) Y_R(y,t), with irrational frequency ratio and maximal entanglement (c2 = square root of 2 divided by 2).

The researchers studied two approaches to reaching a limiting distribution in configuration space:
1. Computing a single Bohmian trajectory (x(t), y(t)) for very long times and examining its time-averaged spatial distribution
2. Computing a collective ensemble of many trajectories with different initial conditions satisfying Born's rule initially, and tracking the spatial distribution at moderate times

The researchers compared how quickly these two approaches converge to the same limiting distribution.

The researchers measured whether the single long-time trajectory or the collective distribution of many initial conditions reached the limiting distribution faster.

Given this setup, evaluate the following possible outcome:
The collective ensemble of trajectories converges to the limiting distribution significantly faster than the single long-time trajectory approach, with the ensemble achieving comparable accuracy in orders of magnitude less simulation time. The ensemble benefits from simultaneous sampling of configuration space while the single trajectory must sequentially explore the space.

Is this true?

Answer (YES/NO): YES